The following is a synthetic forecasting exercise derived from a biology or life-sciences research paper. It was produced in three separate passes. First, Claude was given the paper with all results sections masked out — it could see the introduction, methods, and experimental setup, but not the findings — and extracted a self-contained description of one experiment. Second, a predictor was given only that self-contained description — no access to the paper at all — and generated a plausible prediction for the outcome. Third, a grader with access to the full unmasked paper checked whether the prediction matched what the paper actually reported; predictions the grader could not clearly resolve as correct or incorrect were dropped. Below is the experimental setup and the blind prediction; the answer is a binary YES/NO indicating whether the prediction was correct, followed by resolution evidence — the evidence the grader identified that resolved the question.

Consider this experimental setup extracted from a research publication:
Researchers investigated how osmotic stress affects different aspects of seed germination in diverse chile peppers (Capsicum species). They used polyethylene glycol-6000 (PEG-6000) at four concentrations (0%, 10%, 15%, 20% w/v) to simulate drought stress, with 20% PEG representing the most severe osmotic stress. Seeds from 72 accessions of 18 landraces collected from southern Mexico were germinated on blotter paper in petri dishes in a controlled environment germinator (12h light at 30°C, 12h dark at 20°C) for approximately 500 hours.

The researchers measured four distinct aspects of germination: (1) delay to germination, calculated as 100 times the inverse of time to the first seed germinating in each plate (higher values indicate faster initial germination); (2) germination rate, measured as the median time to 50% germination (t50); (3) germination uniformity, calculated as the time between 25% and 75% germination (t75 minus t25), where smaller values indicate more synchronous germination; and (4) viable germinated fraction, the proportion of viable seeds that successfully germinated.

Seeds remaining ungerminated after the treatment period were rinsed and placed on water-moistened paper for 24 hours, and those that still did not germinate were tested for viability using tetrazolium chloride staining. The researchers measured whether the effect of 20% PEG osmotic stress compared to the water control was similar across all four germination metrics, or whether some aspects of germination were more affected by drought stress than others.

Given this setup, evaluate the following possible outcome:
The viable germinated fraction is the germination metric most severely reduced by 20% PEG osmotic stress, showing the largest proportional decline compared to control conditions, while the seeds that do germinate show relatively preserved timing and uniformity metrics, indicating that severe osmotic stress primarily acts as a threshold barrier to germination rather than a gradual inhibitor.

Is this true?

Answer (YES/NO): NO